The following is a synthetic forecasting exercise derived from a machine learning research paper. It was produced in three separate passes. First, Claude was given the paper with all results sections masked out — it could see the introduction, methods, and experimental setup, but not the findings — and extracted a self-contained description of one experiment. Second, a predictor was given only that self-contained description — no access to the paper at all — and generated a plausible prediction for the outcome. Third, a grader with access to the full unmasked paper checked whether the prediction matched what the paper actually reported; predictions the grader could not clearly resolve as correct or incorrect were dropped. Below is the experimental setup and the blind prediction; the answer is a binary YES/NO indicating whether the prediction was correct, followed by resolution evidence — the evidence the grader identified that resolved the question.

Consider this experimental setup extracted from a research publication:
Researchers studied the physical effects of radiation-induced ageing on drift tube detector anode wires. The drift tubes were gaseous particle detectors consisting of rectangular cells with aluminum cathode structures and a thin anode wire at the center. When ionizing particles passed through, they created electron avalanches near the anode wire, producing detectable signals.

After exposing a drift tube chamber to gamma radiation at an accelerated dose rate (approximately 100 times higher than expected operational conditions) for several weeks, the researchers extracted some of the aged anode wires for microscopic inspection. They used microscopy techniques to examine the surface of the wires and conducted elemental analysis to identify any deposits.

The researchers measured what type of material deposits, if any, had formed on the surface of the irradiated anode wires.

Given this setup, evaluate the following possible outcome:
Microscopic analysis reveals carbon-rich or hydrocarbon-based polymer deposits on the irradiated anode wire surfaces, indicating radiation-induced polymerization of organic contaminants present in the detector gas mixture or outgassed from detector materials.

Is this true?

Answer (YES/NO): YES